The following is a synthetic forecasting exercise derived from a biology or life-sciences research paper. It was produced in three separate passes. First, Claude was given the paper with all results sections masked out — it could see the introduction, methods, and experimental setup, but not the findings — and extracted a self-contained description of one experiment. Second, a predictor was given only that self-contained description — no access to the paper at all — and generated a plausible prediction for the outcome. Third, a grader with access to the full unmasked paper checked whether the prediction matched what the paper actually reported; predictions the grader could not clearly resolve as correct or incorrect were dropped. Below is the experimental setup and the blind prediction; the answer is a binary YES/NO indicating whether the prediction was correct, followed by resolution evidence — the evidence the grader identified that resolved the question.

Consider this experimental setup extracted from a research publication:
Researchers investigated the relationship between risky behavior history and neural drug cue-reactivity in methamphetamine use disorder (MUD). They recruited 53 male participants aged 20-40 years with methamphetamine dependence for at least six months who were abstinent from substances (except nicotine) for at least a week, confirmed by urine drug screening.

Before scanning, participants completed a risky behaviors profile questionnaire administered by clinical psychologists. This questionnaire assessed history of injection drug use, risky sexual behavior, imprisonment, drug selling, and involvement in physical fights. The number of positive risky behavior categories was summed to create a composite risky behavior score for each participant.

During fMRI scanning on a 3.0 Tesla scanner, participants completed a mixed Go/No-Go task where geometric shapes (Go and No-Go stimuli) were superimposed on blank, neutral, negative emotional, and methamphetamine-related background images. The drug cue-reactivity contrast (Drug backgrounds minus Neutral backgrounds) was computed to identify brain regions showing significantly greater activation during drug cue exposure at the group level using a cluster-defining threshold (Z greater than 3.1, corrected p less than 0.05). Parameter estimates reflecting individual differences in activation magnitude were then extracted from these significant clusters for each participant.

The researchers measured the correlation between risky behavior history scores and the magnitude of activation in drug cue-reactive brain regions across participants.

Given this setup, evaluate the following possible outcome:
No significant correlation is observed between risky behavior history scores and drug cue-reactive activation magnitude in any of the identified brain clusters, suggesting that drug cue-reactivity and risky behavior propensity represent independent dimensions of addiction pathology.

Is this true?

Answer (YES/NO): YES